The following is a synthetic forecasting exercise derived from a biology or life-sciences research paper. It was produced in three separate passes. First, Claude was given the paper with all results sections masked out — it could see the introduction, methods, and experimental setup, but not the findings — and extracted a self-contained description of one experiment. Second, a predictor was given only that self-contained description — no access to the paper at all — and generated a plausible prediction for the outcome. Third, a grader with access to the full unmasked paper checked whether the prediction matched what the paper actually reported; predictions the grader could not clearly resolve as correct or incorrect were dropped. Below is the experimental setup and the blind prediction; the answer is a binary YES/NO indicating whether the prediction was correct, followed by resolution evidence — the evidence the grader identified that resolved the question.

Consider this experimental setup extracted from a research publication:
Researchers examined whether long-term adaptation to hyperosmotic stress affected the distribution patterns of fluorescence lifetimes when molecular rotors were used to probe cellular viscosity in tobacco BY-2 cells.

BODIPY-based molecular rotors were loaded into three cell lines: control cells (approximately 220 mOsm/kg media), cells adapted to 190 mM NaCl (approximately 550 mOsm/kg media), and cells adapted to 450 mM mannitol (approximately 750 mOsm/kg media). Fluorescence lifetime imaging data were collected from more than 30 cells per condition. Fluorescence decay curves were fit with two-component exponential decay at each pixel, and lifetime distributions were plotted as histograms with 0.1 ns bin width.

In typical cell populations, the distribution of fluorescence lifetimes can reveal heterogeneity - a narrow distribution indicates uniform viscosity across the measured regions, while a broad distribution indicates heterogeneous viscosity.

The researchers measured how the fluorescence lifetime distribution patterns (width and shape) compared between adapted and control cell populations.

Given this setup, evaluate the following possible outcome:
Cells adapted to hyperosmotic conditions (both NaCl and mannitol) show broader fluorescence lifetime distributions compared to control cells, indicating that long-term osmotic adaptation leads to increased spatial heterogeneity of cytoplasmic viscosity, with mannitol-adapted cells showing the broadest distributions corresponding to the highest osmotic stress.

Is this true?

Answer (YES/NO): NO